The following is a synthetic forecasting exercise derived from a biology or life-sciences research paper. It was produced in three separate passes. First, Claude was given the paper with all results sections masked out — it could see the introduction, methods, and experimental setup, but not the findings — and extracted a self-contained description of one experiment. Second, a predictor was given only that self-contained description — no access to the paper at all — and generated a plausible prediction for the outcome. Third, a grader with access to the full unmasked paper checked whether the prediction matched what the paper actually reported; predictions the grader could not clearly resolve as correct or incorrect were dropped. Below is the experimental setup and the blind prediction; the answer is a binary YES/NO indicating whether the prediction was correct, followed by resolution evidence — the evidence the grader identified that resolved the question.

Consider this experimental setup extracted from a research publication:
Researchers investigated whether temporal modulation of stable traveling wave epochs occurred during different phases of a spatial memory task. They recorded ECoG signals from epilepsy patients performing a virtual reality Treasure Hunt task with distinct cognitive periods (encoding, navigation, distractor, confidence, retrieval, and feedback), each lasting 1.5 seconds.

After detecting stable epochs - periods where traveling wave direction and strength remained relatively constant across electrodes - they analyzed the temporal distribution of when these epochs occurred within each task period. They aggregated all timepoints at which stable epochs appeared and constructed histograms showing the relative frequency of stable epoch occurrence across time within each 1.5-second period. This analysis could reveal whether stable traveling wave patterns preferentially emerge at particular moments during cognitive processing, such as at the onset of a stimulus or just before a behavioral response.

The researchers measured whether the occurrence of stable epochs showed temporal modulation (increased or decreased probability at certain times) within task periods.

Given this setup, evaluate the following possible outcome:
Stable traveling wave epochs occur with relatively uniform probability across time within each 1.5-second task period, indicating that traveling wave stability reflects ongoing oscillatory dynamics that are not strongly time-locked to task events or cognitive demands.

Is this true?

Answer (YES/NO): YES